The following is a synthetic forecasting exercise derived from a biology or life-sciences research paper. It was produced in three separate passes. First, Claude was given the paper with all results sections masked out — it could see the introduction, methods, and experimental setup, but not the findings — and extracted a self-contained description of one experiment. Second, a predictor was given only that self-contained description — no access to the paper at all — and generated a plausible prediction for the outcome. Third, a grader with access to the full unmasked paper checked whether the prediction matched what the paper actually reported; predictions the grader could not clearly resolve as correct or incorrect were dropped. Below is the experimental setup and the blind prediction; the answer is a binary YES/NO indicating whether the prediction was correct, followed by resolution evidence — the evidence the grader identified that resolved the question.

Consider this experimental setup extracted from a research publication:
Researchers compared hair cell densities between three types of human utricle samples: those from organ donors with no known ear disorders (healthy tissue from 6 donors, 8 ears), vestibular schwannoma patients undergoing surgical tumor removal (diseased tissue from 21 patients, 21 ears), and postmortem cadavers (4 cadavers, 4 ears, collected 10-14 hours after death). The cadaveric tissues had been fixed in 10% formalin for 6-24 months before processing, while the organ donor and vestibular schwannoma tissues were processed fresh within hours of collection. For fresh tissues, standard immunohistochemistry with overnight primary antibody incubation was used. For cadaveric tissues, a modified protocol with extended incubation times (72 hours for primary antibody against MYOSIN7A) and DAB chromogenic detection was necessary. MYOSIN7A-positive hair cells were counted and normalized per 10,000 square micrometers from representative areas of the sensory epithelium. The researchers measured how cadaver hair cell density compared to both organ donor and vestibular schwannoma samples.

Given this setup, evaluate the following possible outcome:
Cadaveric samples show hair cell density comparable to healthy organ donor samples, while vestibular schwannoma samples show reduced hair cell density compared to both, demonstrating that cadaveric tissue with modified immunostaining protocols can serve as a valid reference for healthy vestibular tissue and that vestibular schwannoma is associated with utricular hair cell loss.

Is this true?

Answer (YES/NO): YES